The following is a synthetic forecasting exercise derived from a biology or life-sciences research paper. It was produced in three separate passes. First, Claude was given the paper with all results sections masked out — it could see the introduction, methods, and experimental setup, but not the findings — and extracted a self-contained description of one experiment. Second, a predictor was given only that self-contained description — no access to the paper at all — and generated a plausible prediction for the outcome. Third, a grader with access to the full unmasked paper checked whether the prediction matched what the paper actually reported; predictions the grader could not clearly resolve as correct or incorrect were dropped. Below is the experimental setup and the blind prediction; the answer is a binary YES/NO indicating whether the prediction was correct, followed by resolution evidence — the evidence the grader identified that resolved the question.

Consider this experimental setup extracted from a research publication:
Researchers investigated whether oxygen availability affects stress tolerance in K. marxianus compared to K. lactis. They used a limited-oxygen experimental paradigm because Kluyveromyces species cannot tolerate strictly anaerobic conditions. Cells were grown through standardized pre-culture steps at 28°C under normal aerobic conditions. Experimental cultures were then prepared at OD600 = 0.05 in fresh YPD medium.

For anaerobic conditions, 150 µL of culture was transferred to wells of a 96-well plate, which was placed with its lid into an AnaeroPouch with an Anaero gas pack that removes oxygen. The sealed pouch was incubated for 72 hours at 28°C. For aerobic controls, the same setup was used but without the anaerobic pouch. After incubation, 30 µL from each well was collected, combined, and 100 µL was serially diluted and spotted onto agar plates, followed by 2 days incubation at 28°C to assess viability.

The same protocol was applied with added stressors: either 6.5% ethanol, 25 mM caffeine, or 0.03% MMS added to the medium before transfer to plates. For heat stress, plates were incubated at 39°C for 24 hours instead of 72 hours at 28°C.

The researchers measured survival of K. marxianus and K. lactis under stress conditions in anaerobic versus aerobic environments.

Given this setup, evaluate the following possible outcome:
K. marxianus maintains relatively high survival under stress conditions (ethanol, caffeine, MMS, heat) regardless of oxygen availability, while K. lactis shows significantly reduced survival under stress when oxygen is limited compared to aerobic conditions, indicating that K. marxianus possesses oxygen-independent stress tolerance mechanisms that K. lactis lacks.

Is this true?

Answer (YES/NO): NO